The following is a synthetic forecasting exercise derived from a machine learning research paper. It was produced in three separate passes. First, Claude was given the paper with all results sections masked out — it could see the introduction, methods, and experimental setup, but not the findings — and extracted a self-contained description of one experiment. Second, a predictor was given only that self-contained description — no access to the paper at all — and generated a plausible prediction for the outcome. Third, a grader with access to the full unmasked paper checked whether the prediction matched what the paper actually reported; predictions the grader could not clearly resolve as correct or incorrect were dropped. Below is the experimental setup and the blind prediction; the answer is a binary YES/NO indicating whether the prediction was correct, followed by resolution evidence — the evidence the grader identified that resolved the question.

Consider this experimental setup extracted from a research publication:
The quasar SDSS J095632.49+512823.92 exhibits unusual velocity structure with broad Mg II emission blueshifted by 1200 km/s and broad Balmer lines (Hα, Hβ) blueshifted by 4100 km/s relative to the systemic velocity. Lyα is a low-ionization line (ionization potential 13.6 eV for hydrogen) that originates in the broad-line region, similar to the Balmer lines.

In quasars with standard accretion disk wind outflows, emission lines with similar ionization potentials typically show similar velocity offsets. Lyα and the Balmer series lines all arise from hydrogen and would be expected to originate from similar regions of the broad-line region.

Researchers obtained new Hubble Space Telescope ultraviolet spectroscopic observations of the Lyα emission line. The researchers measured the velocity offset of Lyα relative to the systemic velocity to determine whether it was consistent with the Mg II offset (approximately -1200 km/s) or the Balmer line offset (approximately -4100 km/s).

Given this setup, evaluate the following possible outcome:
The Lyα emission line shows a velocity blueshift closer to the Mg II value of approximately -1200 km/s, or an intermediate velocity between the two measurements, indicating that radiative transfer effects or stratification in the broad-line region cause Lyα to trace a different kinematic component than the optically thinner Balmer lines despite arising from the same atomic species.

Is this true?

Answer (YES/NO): NO